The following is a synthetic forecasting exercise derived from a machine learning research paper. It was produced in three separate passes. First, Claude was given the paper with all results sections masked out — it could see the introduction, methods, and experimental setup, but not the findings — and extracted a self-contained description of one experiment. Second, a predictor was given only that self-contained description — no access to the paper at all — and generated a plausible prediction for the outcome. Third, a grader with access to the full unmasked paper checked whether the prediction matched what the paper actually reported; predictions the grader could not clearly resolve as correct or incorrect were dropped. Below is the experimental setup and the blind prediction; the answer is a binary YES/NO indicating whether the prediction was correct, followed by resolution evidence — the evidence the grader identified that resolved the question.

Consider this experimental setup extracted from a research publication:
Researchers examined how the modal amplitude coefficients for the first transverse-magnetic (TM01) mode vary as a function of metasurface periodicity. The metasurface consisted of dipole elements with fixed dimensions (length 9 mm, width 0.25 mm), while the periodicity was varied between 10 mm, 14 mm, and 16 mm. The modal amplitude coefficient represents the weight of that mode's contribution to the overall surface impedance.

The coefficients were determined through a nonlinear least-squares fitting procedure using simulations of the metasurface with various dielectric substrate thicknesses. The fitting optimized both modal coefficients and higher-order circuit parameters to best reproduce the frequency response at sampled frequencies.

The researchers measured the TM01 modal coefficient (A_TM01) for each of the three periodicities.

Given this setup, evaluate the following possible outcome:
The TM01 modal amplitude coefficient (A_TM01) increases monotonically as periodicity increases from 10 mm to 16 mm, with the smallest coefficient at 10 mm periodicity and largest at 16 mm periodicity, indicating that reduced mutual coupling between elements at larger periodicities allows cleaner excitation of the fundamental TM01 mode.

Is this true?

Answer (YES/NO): NO